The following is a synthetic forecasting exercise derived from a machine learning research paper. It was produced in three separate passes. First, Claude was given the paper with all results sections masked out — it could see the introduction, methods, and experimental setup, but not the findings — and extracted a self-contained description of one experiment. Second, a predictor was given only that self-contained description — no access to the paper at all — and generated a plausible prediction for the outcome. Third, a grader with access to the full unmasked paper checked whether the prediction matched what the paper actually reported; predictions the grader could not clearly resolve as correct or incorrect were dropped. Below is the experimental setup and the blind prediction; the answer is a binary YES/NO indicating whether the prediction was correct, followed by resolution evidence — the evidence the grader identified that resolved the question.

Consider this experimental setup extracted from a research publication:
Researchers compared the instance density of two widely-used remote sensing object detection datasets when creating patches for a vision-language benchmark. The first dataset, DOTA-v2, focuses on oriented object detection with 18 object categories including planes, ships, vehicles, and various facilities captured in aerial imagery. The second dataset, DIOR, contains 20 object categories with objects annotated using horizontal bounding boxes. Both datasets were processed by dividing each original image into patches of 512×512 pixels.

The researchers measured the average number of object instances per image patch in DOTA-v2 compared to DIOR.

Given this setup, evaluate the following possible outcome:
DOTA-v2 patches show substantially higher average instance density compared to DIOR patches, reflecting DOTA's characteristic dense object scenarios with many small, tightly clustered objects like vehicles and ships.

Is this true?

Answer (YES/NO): YES